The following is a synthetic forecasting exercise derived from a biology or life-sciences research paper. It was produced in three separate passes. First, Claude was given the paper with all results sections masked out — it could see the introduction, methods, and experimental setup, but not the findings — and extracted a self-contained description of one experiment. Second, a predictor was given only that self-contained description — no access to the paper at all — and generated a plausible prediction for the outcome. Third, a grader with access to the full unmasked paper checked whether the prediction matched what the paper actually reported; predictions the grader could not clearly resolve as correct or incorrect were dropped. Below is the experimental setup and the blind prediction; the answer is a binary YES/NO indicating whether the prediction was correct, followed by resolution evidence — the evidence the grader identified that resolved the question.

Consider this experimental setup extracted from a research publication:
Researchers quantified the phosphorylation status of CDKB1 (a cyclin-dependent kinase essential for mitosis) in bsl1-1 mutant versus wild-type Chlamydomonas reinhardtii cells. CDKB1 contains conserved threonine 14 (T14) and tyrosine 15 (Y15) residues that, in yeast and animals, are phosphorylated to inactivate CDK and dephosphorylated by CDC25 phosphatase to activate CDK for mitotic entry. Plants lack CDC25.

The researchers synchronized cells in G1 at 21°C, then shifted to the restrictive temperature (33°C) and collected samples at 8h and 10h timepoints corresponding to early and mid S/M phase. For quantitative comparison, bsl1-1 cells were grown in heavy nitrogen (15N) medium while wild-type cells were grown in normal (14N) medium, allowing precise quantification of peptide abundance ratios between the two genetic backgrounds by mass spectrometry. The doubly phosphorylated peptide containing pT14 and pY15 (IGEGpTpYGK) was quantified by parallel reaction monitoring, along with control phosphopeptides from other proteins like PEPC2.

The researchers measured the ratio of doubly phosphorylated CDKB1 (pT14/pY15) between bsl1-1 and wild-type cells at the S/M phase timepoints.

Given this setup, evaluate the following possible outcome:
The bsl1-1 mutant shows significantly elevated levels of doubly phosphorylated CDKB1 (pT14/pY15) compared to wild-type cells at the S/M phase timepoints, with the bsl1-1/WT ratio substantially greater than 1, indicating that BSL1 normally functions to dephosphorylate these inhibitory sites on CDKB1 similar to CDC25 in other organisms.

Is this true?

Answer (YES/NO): YES